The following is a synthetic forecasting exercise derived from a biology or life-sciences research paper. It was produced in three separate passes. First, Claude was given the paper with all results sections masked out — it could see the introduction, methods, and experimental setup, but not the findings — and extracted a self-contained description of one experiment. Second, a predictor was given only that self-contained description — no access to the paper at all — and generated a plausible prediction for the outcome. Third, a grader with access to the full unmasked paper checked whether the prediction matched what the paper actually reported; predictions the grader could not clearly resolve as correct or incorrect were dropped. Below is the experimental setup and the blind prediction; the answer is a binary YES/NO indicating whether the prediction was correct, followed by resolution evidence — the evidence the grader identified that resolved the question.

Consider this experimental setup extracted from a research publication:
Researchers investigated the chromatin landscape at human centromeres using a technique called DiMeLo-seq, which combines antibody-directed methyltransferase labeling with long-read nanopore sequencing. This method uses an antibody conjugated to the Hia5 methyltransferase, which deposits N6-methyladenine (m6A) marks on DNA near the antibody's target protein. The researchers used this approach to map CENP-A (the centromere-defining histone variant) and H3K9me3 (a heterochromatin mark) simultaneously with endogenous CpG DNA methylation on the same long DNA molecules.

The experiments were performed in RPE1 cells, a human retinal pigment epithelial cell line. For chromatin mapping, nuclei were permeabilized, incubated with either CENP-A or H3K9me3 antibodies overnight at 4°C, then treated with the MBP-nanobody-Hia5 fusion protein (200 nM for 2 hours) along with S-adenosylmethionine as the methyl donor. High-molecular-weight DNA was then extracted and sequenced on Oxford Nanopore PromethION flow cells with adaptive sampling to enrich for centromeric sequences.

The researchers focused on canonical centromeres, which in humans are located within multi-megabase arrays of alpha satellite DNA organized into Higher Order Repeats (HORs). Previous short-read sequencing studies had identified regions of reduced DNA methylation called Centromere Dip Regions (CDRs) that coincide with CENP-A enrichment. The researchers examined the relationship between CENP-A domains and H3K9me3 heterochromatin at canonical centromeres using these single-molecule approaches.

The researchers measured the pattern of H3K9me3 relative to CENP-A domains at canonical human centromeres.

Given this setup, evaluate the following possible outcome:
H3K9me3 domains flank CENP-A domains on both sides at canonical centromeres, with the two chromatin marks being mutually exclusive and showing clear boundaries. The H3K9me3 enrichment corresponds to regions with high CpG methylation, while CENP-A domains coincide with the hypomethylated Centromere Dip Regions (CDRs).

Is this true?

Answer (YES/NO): YES